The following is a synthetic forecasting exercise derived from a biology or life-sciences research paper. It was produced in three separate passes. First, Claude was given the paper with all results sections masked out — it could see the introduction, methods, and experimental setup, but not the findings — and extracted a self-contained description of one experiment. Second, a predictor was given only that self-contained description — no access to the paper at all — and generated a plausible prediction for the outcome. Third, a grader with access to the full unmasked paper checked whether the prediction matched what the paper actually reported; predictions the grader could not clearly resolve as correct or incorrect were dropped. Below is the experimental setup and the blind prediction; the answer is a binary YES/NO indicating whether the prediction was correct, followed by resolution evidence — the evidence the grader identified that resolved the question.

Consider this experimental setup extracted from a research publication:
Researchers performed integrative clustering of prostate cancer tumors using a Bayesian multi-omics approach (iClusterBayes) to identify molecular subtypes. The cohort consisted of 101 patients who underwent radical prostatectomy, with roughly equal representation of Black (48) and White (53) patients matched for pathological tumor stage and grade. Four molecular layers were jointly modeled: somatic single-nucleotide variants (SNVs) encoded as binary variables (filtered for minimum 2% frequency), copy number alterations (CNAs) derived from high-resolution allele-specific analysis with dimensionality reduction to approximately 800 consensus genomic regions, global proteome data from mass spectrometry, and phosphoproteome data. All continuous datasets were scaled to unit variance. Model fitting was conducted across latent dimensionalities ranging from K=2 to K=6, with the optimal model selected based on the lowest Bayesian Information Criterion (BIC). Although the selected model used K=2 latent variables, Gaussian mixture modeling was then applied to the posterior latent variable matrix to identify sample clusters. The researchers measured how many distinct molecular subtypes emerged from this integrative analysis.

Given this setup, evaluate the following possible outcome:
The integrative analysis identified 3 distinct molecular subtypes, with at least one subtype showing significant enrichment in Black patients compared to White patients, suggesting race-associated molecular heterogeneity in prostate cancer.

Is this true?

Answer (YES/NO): NO